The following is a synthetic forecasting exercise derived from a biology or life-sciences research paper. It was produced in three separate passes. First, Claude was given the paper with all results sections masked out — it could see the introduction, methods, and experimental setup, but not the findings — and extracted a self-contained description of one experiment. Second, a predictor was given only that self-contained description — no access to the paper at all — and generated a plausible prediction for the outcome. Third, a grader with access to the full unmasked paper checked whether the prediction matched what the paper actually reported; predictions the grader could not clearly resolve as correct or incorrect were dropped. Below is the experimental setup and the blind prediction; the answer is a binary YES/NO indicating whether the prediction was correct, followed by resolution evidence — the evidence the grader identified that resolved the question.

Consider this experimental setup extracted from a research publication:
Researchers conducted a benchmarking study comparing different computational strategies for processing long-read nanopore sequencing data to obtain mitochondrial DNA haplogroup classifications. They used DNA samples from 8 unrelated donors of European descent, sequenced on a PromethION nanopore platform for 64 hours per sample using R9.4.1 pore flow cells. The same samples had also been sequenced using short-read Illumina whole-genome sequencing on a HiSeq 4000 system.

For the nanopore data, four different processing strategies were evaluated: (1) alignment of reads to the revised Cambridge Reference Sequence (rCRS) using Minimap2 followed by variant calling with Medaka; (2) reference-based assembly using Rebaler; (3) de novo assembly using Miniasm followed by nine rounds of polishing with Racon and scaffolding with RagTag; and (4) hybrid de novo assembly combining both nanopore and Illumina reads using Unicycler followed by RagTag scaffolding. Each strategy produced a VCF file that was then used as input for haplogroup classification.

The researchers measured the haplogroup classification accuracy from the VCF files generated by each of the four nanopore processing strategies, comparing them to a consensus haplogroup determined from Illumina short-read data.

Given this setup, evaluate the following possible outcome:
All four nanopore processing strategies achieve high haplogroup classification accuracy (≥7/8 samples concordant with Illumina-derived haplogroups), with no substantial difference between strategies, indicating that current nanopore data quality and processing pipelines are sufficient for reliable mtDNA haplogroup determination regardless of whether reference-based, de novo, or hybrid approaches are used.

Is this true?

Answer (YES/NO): NO